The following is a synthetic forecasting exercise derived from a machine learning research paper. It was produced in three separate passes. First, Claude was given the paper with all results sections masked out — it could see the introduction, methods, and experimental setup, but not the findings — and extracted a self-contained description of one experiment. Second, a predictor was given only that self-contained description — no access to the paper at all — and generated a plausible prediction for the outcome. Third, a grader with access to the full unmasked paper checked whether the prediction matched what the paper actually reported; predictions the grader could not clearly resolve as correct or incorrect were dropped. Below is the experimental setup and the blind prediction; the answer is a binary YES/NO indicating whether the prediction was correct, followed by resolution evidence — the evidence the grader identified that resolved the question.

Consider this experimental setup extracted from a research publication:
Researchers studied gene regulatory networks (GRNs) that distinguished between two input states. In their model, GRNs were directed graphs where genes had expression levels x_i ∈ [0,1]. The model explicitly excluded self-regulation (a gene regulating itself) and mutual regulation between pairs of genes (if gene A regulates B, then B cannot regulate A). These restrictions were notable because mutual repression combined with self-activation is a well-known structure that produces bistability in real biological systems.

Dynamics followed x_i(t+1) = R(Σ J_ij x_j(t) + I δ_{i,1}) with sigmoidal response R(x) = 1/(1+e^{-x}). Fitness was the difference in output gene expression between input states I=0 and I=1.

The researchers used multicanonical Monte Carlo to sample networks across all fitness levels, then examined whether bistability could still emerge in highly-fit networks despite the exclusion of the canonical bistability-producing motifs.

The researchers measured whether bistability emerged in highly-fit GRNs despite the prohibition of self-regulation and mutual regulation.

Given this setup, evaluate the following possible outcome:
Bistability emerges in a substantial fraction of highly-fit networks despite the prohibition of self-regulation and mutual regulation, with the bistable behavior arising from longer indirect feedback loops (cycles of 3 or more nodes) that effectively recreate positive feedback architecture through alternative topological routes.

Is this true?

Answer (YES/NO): YES